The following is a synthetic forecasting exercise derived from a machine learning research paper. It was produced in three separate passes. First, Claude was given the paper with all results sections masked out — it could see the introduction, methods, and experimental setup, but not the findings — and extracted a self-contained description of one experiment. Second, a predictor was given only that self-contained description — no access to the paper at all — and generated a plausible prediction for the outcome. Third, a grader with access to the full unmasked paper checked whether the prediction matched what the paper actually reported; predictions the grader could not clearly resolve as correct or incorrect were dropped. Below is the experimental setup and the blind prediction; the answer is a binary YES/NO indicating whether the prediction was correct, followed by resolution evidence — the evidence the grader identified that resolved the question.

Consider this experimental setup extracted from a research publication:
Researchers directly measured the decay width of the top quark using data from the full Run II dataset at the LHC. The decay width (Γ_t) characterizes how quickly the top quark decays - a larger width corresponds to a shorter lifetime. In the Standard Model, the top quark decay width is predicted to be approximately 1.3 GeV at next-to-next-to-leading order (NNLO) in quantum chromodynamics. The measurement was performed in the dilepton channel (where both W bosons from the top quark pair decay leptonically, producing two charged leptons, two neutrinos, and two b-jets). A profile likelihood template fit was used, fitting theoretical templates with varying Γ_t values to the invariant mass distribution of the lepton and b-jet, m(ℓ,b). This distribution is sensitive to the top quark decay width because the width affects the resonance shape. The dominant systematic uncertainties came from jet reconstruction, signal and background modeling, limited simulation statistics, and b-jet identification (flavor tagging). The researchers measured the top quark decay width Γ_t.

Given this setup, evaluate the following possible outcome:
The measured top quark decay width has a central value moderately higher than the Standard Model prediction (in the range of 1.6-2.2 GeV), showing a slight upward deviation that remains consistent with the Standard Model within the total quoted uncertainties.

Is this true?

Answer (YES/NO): YES